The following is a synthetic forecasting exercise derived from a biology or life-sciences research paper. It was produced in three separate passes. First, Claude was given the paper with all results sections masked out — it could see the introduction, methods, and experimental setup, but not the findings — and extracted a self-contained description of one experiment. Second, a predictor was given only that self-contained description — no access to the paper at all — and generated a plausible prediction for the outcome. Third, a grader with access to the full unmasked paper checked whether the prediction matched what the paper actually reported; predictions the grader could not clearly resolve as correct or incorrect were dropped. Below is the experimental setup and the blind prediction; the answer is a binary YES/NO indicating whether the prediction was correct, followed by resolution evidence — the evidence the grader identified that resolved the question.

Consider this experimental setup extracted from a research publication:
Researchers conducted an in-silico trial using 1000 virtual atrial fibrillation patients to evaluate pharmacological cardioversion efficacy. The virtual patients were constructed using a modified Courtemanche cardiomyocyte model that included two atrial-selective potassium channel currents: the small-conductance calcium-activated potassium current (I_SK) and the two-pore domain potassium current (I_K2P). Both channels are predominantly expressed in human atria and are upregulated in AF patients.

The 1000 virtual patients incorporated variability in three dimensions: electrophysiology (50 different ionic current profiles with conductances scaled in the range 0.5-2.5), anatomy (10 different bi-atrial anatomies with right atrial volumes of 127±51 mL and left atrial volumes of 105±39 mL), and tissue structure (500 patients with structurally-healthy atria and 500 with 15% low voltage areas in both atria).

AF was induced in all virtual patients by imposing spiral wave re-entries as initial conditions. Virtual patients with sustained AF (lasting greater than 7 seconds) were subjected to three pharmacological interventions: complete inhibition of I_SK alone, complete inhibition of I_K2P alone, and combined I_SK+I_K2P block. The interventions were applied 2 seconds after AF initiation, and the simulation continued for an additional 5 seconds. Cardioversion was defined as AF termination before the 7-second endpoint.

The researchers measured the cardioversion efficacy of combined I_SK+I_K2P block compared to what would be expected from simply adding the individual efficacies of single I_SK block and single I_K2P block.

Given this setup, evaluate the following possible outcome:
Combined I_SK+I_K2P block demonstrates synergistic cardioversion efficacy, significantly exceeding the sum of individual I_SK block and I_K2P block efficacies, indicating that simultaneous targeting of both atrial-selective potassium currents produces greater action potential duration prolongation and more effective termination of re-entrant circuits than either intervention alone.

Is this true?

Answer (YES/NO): YES